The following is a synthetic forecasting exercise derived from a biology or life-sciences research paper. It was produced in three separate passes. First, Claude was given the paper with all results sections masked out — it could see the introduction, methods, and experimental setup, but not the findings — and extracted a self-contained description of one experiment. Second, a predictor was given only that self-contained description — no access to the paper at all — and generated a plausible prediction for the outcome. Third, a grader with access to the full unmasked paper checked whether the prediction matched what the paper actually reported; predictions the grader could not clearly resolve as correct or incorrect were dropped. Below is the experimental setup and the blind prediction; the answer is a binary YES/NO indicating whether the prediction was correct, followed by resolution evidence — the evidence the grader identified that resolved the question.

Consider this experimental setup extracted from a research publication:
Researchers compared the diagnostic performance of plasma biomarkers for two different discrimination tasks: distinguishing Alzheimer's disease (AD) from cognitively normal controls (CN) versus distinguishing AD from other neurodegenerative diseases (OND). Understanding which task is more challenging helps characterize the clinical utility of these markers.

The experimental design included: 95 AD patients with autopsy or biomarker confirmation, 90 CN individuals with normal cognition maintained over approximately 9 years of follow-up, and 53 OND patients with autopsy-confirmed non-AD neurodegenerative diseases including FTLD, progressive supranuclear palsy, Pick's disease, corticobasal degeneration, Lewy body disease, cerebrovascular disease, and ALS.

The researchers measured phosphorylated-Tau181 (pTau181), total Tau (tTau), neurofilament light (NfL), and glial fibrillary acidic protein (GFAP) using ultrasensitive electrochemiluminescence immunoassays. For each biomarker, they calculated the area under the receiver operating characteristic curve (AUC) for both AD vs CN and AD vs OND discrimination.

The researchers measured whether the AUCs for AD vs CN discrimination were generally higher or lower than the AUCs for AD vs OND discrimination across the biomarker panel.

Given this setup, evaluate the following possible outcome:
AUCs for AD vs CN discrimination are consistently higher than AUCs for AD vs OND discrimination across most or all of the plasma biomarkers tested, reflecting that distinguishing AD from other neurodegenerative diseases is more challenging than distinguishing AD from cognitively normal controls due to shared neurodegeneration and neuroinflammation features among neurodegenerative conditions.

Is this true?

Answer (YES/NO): YES